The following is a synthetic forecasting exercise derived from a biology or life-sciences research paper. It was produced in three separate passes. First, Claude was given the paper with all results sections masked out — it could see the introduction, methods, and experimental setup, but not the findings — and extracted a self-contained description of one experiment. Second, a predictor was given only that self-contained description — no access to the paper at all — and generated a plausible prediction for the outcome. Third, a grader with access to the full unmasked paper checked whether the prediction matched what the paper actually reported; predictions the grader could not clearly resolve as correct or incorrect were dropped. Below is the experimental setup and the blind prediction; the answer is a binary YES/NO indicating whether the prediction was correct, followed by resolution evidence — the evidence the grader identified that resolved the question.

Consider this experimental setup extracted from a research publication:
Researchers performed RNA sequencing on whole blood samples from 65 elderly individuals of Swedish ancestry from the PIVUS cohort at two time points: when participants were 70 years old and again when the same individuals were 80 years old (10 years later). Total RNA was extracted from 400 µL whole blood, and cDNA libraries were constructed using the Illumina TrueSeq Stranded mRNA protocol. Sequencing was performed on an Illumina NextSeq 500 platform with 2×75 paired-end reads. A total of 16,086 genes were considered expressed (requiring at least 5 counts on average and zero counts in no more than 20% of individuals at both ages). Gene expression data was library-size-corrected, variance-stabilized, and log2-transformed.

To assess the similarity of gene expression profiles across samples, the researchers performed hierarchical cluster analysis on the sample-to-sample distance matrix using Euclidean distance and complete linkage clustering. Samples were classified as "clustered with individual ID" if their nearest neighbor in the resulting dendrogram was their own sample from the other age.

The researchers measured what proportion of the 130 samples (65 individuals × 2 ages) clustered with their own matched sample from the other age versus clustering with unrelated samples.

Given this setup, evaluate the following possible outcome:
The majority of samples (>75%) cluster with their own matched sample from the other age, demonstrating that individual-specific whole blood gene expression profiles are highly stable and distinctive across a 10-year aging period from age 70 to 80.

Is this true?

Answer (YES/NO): YES